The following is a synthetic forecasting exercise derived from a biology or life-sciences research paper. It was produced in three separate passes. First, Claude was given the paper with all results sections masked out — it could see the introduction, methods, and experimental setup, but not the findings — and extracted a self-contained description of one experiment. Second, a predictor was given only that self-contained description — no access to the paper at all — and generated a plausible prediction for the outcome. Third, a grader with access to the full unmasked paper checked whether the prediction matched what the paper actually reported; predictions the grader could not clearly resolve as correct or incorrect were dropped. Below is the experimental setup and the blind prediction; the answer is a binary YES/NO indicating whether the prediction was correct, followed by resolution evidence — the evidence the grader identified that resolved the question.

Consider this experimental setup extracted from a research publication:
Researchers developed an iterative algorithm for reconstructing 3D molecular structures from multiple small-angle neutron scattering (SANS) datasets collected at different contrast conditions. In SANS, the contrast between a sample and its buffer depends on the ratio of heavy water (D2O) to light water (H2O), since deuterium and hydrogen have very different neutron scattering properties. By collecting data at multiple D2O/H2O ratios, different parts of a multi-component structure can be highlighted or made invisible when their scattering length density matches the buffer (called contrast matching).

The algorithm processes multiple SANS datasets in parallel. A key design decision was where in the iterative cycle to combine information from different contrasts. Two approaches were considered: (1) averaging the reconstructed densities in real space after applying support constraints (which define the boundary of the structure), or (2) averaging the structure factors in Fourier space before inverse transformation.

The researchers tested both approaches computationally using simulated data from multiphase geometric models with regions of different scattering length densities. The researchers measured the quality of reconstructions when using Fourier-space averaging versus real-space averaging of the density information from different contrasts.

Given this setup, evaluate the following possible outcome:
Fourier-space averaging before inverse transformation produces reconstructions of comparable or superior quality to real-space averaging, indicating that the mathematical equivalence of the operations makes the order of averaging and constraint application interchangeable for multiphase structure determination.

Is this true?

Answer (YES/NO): NO